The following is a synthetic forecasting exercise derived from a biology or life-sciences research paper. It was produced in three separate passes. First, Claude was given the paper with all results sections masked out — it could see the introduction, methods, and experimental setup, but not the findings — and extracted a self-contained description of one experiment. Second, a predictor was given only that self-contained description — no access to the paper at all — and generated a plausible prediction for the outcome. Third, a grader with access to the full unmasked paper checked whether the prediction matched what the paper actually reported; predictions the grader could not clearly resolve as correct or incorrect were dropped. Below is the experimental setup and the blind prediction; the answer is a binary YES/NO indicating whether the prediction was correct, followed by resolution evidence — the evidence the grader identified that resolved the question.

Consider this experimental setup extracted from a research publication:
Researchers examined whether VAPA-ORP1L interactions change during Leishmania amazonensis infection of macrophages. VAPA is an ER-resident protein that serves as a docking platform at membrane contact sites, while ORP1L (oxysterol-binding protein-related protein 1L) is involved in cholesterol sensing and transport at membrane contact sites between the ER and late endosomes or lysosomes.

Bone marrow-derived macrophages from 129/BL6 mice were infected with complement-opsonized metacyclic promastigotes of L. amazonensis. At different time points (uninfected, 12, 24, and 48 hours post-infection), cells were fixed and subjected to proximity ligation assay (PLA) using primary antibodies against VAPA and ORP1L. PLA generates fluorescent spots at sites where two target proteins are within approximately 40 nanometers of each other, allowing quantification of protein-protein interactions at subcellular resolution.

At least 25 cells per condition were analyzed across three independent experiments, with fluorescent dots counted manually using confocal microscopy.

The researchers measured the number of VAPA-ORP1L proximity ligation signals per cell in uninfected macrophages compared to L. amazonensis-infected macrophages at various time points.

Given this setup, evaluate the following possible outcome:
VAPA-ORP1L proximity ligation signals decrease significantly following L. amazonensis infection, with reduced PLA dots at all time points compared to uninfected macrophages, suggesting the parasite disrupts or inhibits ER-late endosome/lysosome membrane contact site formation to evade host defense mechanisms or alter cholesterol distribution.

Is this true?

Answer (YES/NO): YES